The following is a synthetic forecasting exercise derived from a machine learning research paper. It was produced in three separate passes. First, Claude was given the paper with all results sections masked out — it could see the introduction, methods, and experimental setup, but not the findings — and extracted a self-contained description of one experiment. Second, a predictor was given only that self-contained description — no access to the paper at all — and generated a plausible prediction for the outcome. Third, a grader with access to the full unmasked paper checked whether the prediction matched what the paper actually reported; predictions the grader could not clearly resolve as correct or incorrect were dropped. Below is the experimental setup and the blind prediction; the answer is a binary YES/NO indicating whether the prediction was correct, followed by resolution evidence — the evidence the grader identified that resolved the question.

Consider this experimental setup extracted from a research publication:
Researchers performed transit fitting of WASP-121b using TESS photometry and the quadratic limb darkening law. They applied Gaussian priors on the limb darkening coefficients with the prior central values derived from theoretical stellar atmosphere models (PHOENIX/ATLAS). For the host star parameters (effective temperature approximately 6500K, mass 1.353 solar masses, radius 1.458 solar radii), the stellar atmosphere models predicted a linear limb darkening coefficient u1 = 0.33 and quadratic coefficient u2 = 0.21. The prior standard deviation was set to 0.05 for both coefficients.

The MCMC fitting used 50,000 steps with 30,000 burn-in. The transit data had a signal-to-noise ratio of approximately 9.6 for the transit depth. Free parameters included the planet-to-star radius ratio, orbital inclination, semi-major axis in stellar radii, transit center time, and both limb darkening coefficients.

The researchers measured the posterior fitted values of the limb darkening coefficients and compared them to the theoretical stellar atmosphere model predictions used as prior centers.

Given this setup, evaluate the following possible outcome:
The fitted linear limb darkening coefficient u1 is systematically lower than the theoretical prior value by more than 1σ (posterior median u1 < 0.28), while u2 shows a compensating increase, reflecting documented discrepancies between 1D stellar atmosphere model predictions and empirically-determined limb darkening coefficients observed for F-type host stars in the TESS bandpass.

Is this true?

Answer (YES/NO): NO